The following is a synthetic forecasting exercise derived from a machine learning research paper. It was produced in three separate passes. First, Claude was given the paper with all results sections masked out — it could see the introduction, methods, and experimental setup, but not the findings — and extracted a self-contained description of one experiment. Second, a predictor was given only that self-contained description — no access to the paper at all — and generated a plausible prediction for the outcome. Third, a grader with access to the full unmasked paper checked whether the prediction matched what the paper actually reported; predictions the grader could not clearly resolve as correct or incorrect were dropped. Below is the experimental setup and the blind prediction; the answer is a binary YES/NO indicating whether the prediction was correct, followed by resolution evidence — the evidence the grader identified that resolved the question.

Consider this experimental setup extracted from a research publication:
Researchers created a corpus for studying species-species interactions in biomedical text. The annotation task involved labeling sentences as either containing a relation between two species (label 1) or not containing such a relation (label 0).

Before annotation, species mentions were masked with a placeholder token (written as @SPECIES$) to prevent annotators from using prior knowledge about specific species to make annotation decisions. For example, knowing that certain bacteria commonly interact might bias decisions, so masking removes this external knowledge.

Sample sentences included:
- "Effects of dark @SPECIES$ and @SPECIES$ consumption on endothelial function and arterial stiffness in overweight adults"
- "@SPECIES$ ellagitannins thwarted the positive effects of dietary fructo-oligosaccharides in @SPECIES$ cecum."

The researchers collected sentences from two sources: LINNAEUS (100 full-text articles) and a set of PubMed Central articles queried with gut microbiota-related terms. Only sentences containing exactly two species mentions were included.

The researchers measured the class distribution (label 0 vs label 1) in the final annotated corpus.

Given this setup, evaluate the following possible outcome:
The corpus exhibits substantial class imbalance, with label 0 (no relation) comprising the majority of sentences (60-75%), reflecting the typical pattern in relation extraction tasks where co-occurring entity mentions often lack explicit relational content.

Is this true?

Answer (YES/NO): NO